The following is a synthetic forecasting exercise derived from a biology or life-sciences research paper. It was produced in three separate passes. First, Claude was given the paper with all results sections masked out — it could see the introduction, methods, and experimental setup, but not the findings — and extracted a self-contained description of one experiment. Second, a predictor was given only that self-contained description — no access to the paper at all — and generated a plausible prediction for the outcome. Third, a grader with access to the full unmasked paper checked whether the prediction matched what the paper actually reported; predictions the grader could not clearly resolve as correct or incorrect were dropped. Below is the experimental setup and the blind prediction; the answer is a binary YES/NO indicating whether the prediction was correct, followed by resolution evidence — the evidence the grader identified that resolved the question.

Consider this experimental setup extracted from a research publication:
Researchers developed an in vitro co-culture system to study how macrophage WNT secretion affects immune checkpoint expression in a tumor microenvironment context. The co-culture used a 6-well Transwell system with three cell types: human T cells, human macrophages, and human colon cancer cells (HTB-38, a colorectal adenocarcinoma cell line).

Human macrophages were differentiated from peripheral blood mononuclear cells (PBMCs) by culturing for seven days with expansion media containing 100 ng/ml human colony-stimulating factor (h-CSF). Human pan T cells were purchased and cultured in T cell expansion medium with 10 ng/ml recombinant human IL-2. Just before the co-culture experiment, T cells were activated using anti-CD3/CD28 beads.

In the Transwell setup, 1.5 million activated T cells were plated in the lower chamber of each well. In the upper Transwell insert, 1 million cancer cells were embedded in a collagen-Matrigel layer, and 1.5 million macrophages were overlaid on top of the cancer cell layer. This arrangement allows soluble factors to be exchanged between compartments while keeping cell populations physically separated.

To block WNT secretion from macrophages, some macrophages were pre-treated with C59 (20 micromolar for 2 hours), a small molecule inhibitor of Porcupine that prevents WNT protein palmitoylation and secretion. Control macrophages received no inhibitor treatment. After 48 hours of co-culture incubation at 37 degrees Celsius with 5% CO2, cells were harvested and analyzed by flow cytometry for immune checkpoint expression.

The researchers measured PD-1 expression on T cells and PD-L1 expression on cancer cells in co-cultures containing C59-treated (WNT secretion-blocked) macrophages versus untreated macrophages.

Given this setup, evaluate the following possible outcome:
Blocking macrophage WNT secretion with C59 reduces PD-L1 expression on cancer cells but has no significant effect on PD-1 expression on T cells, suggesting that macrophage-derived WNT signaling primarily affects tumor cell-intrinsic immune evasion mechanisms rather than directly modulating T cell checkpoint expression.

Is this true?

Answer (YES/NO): NO